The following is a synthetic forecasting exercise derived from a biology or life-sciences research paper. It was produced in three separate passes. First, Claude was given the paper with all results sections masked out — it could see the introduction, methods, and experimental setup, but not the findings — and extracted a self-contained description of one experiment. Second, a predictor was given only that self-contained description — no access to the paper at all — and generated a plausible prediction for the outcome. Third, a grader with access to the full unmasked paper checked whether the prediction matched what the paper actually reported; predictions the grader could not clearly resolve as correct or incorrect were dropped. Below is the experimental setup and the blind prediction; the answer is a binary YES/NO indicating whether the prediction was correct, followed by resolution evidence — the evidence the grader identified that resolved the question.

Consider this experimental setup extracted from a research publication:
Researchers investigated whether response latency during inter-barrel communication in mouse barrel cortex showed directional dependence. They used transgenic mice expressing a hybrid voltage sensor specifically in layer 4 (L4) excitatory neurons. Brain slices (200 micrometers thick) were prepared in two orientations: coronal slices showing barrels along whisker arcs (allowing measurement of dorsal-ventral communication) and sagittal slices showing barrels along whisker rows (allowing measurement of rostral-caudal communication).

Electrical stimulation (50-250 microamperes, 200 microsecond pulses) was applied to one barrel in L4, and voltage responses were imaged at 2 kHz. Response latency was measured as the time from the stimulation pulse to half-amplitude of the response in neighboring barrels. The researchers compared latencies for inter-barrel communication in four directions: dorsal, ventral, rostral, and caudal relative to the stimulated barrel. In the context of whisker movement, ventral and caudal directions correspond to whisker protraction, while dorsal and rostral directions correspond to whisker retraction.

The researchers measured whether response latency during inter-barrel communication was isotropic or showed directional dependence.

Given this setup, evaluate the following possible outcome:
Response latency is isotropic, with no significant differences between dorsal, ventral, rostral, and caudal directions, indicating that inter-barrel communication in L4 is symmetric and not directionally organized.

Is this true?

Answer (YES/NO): NO